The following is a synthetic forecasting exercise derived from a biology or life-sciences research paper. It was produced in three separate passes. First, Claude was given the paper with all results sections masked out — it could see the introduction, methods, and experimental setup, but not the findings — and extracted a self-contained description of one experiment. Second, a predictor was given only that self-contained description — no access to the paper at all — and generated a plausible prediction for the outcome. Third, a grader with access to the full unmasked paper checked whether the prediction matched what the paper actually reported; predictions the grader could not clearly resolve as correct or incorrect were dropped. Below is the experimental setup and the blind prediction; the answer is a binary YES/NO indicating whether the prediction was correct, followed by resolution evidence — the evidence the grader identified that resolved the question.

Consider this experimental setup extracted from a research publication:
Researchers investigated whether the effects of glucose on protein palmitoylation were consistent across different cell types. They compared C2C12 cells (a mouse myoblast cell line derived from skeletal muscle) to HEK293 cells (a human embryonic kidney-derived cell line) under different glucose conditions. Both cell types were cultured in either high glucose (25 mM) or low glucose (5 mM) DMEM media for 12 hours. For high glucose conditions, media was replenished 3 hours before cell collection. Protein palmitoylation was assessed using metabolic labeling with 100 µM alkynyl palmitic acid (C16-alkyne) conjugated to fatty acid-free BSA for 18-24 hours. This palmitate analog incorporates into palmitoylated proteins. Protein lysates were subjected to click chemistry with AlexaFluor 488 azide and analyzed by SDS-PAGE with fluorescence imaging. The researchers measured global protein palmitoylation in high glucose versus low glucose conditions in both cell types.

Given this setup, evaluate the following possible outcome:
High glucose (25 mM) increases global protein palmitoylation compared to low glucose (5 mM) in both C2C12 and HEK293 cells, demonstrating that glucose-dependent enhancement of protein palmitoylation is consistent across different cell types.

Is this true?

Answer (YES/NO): NO